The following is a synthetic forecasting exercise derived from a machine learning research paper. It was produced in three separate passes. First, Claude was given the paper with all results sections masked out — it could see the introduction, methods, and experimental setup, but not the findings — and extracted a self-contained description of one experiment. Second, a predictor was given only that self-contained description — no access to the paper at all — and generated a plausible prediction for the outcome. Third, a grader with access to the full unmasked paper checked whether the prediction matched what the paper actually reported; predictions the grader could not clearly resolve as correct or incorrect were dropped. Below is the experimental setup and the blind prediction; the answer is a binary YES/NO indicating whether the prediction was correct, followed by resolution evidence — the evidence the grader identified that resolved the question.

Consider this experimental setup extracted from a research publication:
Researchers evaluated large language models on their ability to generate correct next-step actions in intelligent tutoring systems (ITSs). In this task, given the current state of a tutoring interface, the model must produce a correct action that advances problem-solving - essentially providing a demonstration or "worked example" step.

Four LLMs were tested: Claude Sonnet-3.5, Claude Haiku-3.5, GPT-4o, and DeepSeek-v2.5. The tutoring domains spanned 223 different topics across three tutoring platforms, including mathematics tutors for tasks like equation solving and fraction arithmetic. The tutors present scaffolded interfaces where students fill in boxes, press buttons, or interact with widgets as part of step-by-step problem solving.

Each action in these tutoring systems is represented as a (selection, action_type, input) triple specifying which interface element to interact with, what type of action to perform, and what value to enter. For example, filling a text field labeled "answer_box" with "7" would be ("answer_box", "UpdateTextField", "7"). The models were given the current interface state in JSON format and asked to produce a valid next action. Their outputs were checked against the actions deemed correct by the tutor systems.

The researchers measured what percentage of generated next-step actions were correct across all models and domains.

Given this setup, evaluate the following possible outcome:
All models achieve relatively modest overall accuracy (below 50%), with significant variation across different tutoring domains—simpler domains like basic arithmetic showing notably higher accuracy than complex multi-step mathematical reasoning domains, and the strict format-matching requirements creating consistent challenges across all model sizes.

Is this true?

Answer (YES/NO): NO